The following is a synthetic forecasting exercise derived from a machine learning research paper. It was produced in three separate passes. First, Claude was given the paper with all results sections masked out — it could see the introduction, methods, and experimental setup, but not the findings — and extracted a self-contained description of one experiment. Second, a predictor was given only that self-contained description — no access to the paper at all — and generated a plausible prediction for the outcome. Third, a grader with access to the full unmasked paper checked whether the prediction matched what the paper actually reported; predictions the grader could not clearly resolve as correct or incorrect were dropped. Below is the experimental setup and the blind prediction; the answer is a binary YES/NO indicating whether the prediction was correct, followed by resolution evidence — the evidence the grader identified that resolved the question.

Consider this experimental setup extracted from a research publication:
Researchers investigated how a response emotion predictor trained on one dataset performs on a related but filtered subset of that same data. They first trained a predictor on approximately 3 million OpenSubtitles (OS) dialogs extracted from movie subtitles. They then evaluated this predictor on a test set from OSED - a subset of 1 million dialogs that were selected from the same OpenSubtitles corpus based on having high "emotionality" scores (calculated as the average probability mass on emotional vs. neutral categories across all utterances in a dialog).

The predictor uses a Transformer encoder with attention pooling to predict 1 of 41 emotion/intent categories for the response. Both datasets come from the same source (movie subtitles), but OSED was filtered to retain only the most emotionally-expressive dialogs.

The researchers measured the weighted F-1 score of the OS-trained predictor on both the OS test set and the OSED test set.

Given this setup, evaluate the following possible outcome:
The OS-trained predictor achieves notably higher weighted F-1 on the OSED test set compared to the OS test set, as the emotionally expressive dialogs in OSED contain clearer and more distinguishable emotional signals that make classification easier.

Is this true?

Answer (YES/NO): NO